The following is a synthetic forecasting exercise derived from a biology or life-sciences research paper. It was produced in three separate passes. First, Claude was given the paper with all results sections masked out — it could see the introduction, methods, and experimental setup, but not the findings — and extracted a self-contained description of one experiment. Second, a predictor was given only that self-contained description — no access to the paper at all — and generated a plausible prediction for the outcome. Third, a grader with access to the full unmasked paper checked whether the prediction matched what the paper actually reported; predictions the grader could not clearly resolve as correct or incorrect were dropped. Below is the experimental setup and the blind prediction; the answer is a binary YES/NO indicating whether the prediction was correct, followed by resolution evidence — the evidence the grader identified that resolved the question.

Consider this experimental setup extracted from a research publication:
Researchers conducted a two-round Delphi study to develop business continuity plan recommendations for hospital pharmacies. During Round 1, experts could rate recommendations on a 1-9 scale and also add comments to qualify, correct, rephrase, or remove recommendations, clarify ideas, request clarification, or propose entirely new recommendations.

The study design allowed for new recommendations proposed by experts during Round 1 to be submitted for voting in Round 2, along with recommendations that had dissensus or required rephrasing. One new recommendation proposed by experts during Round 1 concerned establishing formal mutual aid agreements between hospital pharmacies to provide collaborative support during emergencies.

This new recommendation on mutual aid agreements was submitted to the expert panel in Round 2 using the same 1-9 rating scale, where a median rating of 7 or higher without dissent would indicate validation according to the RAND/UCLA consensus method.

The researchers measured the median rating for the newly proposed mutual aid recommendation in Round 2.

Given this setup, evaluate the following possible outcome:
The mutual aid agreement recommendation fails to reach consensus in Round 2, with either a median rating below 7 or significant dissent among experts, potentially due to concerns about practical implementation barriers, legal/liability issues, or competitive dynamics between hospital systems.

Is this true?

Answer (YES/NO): NO